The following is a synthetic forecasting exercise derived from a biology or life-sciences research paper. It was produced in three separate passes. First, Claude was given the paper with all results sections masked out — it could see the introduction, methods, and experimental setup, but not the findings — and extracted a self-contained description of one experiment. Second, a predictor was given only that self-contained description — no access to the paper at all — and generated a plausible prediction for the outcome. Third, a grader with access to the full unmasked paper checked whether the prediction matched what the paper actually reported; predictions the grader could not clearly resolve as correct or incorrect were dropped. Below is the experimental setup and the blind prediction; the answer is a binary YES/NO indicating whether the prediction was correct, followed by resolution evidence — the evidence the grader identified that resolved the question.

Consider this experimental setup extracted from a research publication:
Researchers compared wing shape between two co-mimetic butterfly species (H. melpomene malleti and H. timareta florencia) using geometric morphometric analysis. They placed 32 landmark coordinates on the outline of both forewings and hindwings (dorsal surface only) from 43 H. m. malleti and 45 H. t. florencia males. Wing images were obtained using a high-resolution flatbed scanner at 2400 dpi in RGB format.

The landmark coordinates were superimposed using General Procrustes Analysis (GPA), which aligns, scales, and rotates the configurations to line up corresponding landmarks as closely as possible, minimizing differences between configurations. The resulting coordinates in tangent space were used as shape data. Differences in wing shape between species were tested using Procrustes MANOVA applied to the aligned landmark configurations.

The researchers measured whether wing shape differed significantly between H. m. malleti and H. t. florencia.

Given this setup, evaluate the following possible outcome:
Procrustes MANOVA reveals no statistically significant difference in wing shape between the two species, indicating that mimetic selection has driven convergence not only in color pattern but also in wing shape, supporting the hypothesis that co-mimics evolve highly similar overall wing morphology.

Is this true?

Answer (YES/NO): NO